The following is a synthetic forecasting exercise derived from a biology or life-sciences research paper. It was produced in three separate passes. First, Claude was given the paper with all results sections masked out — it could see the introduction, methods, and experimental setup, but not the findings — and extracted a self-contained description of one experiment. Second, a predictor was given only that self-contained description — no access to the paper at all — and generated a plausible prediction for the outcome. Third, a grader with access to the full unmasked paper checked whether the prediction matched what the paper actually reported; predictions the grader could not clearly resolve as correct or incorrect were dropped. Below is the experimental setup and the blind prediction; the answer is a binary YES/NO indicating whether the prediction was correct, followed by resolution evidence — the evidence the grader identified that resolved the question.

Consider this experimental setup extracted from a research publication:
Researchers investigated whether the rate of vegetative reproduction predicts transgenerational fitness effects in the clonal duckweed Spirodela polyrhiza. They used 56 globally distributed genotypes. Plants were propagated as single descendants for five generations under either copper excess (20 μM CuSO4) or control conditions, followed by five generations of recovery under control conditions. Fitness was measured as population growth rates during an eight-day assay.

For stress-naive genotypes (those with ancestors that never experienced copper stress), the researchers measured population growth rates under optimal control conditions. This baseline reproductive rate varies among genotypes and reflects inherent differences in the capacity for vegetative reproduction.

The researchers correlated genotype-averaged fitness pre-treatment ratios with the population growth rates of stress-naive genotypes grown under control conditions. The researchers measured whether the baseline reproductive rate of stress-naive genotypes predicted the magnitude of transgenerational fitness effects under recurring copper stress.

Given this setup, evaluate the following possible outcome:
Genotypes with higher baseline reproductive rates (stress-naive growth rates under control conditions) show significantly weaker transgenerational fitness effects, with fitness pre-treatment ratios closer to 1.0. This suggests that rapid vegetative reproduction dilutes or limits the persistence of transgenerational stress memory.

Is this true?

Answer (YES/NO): NO